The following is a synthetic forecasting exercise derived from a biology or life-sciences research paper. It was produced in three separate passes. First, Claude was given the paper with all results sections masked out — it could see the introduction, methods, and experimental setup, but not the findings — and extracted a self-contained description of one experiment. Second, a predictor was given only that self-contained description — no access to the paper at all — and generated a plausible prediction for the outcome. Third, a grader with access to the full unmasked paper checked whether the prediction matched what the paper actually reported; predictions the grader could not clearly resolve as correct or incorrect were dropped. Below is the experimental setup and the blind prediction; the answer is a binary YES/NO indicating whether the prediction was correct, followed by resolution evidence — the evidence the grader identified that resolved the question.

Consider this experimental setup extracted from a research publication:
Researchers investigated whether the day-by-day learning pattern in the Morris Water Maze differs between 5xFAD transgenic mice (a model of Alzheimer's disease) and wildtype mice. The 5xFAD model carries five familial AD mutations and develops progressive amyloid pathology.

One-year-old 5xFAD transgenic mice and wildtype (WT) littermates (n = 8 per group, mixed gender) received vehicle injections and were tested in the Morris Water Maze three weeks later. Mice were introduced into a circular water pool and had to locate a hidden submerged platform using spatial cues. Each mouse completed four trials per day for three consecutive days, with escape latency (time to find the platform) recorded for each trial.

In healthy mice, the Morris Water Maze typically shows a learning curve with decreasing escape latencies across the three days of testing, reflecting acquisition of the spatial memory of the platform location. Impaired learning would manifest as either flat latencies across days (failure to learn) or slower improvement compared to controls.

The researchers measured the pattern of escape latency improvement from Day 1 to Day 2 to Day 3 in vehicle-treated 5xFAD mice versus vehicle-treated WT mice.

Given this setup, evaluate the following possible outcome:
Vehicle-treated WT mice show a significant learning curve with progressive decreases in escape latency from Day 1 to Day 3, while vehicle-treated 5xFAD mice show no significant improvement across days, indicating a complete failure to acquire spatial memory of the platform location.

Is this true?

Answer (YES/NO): YES